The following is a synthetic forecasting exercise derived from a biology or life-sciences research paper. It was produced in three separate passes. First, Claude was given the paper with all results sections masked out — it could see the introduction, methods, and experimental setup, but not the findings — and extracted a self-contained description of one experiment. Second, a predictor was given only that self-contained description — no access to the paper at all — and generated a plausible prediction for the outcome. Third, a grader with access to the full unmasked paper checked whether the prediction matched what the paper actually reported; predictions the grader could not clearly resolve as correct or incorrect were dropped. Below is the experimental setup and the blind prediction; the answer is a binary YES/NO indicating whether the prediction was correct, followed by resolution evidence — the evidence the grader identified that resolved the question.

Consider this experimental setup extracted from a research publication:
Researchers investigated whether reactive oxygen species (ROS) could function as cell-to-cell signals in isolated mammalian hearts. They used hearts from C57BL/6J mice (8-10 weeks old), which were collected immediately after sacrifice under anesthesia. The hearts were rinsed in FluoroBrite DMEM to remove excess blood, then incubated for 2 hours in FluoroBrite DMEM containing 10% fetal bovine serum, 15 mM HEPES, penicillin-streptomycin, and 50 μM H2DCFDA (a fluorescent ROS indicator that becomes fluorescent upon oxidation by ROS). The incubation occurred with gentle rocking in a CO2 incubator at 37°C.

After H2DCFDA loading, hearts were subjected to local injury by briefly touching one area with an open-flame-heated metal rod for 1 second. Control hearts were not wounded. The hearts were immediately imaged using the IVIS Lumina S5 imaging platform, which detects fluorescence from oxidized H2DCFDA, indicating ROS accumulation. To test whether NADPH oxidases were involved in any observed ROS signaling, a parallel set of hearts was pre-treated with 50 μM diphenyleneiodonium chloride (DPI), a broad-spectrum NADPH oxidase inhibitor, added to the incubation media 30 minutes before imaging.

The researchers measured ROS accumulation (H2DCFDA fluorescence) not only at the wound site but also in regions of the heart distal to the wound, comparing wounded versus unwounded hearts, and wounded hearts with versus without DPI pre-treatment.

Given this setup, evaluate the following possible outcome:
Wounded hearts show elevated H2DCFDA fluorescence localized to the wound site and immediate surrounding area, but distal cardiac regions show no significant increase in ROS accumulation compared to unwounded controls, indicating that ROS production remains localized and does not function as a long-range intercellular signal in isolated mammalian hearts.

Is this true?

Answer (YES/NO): NO